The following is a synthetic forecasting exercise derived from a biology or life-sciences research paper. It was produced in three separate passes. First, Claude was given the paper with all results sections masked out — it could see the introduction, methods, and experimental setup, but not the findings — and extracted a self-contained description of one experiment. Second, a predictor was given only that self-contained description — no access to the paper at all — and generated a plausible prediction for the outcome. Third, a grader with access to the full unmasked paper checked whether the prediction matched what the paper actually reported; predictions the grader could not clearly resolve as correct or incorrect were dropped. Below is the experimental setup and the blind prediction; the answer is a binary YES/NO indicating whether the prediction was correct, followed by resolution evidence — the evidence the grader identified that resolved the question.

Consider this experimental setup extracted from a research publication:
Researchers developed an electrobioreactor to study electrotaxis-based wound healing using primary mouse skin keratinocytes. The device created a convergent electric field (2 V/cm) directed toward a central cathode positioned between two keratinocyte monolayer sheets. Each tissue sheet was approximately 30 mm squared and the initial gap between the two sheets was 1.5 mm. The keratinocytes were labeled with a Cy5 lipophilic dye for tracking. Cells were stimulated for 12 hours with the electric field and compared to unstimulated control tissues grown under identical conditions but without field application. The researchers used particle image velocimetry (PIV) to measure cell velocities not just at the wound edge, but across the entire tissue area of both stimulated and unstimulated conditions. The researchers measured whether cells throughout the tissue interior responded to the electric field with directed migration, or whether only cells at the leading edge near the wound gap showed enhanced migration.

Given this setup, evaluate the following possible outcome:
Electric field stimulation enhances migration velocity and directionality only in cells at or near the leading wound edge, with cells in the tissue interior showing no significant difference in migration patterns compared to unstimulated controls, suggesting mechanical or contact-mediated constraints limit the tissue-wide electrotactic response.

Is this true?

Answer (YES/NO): NO